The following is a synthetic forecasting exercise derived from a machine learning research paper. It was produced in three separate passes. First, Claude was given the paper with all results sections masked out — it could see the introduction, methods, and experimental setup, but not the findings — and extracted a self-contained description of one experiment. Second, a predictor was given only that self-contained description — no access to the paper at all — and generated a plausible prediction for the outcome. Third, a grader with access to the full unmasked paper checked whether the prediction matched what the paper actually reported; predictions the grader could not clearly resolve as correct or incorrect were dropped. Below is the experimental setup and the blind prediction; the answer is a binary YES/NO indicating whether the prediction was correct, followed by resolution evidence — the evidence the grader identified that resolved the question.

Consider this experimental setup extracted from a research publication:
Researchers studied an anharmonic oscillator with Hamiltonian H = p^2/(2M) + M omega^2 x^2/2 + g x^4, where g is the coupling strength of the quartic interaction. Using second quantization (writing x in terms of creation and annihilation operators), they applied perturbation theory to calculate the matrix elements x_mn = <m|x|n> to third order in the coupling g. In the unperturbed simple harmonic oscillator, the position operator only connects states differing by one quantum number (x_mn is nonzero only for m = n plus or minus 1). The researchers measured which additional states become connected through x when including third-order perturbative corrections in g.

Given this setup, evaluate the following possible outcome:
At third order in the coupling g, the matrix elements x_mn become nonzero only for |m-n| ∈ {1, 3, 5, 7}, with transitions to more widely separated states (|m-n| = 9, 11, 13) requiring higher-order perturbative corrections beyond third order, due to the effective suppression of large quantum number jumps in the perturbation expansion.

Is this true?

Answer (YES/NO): YES